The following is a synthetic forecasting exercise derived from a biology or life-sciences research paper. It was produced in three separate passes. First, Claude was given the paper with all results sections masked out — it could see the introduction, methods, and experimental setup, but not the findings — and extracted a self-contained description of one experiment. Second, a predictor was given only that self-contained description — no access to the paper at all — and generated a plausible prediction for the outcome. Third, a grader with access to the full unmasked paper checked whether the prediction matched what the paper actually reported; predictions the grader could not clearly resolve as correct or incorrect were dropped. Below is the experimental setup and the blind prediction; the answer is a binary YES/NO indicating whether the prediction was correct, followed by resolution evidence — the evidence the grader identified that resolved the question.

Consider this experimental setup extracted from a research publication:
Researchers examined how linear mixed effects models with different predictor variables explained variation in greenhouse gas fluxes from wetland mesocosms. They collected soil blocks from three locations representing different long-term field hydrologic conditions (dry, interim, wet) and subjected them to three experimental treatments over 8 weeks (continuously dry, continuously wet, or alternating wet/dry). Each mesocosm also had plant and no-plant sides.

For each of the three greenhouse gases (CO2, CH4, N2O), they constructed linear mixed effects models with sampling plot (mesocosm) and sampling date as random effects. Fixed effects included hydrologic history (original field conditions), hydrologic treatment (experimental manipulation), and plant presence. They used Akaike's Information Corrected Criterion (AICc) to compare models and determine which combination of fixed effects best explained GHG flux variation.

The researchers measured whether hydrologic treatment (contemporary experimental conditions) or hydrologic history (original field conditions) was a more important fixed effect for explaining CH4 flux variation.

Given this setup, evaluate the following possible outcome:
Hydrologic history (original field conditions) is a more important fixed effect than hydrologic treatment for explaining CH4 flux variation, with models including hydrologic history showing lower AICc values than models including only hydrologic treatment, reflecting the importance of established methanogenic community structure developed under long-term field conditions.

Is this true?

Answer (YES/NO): NO